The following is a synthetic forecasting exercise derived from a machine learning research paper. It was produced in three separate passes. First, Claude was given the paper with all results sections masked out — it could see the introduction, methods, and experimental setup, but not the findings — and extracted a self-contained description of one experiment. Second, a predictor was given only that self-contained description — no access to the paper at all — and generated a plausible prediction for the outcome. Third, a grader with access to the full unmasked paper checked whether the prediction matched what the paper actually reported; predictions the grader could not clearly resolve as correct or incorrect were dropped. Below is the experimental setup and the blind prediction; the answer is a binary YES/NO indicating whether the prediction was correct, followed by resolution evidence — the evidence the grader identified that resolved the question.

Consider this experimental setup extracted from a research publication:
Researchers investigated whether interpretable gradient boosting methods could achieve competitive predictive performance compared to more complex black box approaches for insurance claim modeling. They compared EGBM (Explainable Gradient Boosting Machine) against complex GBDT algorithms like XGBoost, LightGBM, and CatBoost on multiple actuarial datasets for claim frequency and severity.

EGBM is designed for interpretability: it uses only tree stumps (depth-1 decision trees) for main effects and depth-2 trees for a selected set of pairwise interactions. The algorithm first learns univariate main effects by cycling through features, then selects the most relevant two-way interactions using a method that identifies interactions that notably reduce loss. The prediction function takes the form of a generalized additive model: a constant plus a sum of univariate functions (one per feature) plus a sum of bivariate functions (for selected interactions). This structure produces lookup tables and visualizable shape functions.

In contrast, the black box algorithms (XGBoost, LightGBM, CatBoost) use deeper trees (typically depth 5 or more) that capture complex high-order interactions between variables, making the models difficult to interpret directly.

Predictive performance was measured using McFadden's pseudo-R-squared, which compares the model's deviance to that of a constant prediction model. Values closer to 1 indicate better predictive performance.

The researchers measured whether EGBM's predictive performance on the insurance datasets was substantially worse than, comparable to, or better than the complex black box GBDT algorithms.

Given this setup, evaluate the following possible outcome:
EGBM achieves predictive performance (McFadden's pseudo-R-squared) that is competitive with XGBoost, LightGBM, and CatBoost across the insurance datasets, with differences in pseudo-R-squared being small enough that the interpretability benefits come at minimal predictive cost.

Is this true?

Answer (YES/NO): YES